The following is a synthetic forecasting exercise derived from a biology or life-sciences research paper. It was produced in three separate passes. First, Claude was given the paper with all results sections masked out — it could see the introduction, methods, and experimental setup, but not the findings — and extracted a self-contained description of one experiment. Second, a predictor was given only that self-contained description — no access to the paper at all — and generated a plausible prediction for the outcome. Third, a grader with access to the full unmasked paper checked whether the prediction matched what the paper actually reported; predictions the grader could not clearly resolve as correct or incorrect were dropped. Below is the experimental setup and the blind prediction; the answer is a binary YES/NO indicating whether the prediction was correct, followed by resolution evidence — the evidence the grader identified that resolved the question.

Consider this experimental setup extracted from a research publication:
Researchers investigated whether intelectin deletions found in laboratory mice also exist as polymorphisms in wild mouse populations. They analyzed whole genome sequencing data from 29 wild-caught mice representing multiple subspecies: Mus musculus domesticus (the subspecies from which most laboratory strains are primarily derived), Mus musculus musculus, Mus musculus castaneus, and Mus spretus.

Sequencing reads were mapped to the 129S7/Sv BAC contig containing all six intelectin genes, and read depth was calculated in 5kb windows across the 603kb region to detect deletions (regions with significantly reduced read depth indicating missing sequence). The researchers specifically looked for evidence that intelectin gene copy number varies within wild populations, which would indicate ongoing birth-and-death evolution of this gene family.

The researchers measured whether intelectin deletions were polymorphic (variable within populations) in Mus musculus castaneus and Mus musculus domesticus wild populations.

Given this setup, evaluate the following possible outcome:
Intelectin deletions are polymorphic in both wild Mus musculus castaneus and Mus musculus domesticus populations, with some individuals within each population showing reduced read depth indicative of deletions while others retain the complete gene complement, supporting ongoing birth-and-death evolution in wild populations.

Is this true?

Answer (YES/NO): YES